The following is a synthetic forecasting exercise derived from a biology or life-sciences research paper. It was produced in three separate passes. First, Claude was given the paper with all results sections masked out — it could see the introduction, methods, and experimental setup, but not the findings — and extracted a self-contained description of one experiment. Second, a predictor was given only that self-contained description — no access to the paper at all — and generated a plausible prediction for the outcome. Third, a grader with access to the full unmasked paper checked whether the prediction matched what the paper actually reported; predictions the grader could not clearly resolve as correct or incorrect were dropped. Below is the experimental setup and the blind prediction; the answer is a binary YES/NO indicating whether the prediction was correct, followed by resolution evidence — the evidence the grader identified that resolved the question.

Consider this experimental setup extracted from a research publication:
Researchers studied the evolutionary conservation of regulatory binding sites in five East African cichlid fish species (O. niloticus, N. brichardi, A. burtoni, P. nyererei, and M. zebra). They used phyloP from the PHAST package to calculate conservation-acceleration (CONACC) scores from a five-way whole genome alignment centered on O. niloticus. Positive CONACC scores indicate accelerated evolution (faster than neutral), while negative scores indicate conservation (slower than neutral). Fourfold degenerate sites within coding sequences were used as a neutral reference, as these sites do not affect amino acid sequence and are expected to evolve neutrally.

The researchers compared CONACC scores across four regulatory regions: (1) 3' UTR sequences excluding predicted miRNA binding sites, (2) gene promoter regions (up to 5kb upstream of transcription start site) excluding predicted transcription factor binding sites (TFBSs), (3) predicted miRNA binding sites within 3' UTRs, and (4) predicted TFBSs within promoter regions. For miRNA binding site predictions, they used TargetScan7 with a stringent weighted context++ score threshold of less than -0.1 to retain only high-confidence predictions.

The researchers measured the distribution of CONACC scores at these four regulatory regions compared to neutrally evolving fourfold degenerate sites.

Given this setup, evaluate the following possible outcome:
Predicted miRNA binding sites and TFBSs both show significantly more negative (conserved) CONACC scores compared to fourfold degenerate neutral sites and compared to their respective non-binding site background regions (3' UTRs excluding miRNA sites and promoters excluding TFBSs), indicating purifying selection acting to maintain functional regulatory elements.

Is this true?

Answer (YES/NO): NO